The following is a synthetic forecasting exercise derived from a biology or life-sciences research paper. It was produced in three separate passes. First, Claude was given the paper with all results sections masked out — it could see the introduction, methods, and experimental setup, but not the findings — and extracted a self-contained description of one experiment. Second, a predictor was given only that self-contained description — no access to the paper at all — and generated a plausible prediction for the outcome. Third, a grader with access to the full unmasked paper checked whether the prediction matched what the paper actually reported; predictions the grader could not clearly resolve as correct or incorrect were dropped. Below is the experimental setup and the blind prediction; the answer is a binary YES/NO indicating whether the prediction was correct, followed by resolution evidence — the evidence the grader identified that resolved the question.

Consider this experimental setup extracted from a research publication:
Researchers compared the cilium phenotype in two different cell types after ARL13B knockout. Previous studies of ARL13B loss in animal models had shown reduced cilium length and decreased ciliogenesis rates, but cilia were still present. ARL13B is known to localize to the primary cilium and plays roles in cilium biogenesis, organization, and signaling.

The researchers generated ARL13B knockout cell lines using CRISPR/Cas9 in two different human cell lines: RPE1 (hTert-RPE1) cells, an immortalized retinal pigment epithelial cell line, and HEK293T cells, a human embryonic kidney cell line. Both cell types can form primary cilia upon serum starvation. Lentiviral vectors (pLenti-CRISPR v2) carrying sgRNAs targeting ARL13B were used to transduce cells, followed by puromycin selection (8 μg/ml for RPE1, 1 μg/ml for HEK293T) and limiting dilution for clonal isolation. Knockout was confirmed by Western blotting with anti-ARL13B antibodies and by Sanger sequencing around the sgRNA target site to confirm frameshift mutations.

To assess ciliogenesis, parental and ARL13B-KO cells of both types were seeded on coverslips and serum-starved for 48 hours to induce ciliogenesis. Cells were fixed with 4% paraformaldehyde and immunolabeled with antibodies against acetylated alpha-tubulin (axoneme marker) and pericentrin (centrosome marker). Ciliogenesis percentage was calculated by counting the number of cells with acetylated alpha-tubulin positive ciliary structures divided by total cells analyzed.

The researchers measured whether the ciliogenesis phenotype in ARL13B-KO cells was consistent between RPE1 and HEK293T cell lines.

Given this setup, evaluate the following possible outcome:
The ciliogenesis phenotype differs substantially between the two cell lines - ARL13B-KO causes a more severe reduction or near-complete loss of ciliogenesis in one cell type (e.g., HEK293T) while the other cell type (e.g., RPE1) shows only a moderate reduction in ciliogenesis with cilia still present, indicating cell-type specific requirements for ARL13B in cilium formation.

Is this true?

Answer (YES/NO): NO